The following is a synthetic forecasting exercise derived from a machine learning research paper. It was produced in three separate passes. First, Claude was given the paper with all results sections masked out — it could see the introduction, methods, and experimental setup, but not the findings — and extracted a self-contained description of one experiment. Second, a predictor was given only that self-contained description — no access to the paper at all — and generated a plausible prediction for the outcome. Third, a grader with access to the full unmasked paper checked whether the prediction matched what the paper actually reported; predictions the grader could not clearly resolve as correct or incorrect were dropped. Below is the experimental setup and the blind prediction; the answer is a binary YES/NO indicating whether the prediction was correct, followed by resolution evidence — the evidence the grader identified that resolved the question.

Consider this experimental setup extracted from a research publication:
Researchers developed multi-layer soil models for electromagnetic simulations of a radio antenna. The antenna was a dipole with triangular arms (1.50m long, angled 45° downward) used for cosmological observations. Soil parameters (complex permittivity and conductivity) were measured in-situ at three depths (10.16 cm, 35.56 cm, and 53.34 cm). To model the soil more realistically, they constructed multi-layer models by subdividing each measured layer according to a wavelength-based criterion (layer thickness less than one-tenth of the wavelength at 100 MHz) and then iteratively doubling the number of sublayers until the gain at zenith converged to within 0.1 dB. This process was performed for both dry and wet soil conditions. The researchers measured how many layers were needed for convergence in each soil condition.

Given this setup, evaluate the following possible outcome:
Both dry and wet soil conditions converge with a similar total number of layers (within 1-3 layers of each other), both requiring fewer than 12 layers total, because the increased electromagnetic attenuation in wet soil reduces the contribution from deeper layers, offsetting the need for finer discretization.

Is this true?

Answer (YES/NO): NO